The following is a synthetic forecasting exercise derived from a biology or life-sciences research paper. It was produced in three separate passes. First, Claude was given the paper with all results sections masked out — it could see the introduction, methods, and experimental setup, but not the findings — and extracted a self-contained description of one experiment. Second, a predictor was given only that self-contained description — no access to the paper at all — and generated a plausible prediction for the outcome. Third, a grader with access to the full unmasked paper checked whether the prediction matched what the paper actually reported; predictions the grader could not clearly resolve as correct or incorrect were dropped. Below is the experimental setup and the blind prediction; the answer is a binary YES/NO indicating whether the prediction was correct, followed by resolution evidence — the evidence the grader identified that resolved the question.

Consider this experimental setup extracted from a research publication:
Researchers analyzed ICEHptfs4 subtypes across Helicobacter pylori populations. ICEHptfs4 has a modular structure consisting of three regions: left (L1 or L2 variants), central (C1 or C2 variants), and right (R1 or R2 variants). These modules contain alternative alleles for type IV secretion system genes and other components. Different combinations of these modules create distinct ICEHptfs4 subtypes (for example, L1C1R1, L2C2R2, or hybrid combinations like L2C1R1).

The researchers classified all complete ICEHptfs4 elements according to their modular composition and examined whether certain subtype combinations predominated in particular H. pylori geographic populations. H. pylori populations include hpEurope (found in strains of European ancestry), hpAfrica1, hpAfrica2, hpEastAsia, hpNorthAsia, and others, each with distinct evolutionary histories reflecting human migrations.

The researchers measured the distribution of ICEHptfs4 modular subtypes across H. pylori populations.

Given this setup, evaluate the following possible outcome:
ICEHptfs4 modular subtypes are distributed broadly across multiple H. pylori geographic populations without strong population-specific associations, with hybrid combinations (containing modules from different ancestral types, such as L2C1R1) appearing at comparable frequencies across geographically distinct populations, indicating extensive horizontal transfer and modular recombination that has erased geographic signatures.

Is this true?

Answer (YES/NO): NO